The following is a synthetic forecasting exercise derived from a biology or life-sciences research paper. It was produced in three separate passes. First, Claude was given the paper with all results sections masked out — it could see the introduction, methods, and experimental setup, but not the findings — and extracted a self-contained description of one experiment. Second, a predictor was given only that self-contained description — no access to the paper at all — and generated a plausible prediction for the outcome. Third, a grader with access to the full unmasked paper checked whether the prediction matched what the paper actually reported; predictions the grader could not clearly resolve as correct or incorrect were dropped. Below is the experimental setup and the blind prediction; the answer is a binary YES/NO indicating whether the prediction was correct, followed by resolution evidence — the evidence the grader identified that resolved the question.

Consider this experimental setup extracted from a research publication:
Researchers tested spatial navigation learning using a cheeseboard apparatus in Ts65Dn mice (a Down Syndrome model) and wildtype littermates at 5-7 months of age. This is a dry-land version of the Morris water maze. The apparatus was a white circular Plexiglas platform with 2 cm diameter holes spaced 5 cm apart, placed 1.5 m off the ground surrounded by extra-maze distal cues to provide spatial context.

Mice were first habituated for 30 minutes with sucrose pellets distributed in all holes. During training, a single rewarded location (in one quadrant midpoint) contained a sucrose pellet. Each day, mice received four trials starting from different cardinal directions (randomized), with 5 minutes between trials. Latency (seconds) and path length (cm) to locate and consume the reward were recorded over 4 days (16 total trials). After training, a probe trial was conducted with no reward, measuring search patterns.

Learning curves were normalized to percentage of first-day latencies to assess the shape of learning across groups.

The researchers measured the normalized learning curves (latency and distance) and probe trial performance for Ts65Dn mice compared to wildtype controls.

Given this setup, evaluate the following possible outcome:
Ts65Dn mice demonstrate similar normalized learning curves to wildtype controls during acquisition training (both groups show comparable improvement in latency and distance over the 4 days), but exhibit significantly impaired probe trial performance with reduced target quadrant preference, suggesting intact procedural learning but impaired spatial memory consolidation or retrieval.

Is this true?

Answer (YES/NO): NO